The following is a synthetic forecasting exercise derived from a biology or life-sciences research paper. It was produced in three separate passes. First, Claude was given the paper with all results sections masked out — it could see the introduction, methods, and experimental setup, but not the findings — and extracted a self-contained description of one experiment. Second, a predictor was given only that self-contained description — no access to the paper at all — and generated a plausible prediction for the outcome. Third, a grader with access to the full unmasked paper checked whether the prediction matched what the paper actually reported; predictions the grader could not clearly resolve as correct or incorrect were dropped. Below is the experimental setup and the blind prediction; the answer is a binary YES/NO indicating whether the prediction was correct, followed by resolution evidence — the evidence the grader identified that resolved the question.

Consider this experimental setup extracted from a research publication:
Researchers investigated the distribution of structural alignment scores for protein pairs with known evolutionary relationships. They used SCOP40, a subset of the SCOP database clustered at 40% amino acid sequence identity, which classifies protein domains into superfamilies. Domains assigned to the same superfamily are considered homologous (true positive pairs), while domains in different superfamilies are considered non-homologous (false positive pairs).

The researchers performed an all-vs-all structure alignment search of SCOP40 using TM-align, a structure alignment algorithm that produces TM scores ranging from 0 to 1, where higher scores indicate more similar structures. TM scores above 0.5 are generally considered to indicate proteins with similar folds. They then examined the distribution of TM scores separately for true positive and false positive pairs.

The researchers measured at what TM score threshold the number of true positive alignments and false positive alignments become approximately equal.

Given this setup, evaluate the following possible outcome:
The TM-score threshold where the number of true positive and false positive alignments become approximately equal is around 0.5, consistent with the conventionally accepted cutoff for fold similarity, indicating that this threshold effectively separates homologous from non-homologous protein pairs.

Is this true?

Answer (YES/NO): NO